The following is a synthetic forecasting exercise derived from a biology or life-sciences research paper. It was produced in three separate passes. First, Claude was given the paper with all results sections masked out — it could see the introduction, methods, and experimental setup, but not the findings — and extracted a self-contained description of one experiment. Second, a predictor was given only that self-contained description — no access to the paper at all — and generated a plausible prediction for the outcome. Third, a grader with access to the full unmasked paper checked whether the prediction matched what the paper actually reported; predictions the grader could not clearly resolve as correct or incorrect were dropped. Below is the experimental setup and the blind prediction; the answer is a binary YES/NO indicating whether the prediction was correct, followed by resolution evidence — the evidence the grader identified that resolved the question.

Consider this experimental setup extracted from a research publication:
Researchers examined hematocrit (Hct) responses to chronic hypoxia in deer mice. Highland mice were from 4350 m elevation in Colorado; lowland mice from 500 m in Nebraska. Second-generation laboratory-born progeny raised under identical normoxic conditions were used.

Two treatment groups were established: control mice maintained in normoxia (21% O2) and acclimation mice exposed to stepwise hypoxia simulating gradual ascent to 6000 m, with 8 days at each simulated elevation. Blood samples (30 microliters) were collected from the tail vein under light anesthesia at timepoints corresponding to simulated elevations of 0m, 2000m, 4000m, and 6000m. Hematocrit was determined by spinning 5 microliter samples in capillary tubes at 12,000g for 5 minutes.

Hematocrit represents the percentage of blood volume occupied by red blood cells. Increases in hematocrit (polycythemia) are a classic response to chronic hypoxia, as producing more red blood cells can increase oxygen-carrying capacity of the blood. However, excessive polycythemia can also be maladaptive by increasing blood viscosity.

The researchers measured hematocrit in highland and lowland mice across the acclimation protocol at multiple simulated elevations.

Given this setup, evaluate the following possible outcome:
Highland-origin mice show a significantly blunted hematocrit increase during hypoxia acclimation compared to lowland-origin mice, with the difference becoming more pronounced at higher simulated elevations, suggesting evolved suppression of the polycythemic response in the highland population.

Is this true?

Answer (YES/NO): NO